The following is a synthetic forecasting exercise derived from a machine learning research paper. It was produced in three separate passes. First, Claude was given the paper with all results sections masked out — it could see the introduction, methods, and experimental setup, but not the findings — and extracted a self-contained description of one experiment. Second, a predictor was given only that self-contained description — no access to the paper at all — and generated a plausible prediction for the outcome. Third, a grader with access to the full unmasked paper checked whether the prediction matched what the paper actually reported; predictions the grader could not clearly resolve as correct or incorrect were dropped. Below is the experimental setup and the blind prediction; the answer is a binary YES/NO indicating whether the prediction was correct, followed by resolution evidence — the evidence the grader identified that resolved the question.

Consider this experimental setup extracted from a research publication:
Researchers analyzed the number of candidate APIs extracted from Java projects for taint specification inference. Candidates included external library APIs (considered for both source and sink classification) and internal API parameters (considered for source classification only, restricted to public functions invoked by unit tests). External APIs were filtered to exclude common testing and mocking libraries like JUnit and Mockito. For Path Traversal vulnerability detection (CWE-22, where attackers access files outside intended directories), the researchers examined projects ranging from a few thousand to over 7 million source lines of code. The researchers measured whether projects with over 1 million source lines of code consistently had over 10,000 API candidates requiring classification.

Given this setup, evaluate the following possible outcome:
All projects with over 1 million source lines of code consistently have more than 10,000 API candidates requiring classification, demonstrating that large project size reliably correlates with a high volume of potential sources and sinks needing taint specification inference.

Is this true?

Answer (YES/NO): NO